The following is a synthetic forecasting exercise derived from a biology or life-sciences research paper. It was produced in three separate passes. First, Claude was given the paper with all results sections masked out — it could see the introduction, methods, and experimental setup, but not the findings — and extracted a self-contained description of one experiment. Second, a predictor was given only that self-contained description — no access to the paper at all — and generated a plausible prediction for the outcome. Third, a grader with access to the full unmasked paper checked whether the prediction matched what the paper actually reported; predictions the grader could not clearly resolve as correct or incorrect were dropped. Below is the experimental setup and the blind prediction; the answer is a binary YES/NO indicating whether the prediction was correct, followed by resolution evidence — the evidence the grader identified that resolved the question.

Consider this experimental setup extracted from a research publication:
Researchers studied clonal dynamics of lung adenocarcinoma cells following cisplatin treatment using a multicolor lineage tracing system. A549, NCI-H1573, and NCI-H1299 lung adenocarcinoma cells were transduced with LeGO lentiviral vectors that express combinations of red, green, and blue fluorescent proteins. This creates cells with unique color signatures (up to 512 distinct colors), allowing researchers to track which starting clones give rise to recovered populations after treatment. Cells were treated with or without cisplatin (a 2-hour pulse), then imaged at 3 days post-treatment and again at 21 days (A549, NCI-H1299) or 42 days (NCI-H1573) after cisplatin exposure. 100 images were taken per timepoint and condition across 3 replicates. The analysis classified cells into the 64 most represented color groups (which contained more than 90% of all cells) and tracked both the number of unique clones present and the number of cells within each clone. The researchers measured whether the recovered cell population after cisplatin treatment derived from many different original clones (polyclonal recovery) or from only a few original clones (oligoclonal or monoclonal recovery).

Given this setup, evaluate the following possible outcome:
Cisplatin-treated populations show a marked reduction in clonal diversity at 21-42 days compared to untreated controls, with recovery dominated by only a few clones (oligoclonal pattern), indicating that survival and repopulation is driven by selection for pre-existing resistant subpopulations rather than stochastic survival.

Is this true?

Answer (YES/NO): NO